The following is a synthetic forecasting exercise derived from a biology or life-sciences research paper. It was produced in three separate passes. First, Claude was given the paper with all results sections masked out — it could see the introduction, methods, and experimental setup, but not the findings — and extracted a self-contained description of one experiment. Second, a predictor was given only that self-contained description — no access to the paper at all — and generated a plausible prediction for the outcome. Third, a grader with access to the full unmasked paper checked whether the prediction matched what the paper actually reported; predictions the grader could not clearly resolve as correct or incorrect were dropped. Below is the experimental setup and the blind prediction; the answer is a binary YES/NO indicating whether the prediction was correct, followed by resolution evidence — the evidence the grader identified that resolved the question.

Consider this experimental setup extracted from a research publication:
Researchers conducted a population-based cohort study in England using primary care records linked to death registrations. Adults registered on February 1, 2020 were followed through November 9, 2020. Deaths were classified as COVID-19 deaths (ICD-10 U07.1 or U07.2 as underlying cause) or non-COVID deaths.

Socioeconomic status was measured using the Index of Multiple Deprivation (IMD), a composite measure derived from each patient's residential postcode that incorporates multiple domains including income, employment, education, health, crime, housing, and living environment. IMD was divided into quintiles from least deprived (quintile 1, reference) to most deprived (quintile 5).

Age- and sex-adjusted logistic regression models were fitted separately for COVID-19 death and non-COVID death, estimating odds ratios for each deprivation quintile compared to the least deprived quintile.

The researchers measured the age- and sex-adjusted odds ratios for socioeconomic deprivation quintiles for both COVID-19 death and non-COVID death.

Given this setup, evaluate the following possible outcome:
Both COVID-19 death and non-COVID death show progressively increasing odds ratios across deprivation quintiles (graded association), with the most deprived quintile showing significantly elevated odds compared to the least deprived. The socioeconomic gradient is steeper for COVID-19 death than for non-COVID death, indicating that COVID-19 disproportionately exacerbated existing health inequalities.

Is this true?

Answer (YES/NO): YES